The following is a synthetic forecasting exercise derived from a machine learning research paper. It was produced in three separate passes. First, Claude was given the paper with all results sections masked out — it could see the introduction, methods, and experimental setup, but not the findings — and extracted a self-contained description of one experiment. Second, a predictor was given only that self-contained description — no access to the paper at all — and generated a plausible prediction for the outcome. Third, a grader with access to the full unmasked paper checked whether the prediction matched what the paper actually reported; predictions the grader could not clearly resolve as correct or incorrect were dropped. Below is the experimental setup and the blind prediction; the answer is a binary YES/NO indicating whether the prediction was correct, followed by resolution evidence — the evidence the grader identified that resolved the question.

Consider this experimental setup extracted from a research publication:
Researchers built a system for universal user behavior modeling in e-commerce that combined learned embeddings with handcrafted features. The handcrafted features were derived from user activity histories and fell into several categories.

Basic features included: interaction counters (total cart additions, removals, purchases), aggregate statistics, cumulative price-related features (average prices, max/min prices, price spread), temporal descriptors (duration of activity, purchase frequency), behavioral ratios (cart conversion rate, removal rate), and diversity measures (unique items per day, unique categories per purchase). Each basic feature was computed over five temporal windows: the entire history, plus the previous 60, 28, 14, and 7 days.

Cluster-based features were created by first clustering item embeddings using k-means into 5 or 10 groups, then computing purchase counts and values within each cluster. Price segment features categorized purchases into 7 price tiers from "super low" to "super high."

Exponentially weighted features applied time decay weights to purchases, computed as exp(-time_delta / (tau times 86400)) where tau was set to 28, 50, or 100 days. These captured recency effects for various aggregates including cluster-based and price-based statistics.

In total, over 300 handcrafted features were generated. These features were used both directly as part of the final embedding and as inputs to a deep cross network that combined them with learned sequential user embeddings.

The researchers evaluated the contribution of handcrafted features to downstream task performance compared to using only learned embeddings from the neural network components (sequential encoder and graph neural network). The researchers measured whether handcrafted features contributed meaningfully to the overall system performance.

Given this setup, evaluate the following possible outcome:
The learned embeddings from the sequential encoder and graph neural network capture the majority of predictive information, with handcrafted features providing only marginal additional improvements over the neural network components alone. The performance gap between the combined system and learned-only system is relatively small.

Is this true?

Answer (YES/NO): NO